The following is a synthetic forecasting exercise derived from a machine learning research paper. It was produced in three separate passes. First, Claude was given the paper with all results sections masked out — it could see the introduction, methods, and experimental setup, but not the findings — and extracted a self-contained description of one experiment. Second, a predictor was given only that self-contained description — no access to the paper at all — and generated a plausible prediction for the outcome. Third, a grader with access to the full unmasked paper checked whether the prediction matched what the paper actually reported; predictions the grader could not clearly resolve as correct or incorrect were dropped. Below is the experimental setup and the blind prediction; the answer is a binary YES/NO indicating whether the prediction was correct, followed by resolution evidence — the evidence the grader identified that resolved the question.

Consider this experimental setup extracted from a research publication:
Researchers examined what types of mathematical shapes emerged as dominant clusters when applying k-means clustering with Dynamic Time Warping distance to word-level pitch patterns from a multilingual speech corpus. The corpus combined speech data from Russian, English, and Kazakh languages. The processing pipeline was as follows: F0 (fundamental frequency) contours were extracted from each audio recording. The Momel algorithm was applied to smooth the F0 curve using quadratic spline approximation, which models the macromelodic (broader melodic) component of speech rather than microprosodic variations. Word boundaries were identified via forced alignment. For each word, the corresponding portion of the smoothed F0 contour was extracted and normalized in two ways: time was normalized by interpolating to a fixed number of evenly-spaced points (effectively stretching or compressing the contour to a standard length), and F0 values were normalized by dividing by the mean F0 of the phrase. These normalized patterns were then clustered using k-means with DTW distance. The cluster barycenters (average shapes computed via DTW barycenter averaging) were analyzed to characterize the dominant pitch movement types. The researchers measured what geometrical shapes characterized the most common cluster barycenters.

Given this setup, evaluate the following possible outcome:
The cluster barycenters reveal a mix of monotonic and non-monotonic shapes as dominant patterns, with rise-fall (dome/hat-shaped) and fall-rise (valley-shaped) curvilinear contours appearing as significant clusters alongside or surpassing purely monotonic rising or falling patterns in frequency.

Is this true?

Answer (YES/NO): NO